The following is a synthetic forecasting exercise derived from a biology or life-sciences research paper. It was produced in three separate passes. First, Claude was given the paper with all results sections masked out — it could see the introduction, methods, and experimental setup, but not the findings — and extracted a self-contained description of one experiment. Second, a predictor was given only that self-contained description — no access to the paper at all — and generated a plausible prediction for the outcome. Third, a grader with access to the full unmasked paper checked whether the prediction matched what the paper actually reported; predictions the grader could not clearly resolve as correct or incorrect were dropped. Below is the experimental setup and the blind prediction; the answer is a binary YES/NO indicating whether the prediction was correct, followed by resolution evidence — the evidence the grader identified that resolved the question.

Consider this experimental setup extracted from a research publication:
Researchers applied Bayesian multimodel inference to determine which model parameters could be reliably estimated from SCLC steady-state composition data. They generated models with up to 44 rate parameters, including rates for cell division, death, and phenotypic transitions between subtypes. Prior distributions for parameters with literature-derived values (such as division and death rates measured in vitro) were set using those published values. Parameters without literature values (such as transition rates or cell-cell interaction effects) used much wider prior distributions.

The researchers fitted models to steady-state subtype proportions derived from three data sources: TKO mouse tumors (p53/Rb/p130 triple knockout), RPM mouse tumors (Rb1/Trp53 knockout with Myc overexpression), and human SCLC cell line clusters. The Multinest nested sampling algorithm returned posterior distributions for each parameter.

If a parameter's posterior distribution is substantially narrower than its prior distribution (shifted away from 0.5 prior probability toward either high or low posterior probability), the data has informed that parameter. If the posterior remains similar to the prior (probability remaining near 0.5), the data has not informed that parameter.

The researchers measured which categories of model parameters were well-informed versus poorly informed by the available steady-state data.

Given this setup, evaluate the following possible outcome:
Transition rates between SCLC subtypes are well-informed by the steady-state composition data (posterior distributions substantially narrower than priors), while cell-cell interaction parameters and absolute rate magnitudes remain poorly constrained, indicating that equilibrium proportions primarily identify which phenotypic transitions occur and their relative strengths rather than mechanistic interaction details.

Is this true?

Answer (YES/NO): NO